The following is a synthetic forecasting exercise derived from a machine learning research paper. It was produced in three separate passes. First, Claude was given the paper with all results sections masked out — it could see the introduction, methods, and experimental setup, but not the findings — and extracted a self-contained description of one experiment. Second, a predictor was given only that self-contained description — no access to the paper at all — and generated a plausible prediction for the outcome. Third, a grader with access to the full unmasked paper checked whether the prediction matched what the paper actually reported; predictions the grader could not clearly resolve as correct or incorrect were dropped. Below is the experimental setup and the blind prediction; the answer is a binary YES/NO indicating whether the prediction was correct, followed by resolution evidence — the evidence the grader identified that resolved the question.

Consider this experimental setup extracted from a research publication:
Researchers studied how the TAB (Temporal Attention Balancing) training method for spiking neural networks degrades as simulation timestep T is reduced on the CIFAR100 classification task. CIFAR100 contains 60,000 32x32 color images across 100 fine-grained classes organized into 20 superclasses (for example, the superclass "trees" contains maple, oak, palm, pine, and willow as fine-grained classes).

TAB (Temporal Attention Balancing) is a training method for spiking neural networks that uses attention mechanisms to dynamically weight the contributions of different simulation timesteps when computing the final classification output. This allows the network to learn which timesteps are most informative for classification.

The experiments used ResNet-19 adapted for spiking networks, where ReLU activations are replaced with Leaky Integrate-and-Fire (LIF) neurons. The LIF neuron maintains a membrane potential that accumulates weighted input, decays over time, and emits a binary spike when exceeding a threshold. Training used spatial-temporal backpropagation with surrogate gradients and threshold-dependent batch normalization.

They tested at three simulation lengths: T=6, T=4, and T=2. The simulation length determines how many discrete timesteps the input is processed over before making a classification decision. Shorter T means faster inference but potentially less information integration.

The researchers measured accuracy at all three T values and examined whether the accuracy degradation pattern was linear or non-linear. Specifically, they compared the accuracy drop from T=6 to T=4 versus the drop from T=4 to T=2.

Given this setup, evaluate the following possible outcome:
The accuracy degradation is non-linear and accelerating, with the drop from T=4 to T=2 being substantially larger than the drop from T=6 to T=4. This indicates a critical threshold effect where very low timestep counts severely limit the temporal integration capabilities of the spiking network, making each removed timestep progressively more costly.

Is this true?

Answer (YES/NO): YES